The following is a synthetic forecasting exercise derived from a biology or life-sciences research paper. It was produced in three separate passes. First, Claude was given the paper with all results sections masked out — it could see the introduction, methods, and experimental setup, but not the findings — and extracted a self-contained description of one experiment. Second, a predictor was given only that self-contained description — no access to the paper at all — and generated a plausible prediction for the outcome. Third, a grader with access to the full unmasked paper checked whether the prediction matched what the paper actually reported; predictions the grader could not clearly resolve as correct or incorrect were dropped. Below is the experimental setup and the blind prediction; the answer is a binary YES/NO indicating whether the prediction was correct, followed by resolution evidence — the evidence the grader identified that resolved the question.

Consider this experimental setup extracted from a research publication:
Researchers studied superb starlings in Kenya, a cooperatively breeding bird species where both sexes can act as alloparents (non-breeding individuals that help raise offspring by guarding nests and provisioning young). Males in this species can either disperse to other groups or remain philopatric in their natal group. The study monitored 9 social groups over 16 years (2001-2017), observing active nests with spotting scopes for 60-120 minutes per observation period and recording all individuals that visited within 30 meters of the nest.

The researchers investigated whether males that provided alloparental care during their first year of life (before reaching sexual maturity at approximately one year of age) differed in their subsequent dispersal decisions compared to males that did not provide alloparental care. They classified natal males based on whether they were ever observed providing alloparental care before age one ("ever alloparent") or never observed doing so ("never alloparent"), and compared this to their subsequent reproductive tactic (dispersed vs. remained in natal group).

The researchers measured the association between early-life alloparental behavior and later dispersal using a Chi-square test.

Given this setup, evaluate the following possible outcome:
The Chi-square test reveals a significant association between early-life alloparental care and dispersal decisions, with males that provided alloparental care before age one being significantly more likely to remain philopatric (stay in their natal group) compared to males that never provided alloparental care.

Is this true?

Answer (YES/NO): YES